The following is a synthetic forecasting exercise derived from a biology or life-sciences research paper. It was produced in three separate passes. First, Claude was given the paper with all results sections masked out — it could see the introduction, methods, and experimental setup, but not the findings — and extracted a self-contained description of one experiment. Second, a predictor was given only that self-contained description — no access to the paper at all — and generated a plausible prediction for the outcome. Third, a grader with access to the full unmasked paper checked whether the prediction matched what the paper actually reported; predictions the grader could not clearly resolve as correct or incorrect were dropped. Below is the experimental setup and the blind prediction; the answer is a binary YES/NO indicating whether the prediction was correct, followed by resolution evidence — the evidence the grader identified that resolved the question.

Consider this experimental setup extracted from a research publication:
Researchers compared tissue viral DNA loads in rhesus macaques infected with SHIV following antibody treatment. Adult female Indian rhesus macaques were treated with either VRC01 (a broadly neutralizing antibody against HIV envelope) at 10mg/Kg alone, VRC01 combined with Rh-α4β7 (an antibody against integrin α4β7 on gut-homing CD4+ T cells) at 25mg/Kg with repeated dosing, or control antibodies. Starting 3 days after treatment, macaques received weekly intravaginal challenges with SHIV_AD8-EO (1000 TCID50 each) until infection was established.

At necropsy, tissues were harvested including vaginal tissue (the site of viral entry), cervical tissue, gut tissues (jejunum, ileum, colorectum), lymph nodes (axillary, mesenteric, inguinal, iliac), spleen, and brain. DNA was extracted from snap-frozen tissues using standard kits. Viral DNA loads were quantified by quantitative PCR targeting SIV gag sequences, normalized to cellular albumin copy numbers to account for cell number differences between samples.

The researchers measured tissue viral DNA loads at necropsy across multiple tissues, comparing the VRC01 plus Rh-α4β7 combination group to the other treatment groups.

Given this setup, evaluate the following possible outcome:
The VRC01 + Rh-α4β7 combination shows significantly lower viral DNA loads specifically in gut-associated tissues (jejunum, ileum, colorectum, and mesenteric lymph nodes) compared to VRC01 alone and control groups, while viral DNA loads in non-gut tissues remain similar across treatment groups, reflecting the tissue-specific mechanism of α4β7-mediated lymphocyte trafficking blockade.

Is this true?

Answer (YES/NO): NO